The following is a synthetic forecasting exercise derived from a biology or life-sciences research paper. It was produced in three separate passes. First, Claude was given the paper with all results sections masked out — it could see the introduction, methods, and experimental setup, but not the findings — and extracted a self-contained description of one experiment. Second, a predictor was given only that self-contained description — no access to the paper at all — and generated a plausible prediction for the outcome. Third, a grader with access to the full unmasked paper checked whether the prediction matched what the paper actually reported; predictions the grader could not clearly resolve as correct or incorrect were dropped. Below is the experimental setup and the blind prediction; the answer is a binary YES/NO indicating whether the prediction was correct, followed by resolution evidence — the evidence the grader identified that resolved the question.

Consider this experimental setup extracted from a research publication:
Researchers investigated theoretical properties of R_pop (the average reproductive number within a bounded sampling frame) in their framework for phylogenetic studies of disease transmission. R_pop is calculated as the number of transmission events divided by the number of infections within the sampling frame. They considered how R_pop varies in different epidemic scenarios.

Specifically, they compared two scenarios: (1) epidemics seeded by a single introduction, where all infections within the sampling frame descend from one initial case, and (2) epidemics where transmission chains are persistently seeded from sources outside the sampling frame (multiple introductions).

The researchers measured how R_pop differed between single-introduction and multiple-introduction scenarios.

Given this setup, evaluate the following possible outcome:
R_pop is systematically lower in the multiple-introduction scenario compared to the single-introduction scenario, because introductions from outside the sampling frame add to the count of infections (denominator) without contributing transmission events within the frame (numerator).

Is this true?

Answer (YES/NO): YES